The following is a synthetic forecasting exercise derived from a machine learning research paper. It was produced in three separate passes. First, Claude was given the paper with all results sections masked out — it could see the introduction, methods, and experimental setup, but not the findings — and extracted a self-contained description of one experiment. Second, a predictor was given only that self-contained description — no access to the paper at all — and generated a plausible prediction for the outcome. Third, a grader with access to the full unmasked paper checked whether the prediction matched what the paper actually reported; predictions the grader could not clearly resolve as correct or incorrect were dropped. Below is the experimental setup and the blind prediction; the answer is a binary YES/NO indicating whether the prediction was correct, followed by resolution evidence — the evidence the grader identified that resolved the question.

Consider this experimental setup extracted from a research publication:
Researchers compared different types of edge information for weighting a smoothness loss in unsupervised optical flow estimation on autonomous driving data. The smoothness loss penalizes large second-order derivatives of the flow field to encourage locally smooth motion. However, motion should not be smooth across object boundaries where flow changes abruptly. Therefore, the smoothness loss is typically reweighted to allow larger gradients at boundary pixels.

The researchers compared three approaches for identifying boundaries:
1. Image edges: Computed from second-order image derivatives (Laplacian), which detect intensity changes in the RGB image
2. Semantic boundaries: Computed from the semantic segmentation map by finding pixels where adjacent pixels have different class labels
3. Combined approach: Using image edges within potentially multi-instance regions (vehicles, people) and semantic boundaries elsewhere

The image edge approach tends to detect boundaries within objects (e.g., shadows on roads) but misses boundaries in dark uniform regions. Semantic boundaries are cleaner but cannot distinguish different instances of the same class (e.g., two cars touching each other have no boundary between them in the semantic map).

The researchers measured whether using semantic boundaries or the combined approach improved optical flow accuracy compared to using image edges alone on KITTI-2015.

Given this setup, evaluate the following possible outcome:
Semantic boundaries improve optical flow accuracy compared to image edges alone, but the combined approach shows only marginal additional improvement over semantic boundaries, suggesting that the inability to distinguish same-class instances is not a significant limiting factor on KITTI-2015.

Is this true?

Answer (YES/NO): NO